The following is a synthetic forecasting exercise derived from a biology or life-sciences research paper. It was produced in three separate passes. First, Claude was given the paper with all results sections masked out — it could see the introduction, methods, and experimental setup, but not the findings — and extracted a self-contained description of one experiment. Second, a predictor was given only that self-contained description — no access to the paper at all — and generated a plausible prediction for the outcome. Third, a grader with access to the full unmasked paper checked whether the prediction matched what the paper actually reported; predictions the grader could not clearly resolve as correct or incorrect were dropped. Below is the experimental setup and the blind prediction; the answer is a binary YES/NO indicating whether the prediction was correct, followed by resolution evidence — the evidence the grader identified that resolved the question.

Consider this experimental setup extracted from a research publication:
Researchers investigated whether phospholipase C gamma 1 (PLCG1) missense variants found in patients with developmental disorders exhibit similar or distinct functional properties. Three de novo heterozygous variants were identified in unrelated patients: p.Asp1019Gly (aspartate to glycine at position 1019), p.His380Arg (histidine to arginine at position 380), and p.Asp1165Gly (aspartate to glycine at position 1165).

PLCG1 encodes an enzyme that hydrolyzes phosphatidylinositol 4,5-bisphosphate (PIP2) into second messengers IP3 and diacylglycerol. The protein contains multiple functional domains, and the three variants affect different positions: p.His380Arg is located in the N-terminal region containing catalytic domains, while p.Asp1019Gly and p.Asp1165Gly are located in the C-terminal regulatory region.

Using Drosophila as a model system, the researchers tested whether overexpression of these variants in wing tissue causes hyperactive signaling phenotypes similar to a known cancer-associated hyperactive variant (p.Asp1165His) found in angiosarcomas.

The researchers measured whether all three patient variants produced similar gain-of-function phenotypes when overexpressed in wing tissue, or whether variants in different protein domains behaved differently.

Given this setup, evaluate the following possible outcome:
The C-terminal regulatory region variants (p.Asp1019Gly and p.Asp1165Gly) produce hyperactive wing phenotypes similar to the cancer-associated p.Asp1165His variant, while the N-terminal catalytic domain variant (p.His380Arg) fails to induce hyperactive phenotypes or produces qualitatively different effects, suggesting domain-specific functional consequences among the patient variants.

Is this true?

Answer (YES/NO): YES